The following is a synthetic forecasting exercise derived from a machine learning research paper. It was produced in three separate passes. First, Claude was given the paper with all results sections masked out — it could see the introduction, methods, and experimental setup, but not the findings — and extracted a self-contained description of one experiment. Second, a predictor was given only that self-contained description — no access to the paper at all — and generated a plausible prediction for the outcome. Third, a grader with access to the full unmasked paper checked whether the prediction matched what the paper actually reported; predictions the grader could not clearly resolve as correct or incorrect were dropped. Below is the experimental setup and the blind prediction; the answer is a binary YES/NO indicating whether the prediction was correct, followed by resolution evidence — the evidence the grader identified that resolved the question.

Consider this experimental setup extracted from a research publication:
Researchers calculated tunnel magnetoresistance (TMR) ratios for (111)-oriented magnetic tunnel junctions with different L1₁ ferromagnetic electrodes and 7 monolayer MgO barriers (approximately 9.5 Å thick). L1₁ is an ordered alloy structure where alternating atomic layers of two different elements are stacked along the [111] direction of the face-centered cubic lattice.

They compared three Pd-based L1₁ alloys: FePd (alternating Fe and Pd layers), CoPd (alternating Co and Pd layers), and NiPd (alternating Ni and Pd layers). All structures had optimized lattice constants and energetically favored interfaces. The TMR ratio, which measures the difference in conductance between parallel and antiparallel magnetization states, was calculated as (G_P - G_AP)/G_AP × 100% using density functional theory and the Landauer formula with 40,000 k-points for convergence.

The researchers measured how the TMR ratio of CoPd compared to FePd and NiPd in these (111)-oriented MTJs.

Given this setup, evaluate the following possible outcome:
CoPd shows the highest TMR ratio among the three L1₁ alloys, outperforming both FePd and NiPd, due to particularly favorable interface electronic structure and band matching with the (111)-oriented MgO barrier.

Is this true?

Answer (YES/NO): YES